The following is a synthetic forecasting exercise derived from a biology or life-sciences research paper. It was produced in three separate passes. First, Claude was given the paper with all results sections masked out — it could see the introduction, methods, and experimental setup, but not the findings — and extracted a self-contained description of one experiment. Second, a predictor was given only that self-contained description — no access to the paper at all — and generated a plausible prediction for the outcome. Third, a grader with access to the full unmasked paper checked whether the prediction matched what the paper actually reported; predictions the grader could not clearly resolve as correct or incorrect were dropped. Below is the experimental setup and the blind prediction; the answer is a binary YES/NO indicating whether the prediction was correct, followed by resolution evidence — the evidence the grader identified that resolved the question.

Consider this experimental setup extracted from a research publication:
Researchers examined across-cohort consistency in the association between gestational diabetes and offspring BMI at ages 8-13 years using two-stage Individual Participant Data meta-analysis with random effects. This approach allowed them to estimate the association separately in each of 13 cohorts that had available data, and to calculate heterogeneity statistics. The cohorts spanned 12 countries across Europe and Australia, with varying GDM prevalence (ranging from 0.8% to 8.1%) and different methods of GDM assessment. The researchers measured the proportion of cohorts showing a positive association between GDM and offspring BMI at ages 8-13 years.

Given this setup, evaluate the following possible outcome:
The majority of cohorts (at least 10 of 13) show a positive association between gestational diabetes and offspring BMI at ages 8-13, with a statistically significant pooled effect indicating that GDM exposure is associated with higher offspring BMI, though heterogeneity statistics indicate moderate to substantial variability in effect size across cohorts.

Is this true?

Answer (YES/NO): YES